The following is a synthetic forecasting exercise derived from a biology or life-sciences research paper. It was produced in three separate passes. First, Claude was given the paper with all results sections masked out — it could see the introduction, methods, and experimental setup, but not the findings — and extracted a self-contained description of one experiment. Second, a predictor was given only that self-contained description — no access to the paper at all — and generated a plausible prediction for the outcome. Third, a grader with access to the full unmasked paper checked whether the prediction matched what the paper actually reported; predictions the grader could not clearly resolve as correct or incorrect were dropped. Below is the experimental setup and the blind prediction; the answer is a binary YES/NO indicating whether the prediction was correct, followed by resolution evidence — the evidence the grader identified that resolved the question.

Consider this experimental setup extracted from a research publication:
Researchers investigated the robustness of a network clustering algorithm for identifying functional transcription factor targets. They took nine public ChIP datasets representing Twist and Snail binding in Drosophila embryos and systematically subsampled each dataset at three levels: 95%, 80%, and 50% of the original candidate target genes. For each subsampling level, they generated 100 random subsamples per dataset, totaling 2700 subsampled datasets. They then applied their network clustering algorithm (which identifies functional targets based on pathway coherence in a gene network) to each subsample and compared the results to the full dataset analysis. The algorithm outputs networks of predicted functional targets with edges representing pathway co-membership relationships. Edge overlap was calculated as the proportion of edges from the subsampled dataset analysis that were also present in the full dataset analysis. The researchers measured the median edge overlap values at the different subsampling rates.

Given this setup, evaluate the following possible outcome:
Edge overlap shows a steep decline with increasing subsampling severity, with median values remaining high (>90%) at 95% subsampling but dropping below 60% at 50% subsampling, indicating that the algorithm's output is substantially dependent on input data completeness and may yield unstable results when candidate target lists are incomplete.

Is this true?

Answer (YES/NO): NO